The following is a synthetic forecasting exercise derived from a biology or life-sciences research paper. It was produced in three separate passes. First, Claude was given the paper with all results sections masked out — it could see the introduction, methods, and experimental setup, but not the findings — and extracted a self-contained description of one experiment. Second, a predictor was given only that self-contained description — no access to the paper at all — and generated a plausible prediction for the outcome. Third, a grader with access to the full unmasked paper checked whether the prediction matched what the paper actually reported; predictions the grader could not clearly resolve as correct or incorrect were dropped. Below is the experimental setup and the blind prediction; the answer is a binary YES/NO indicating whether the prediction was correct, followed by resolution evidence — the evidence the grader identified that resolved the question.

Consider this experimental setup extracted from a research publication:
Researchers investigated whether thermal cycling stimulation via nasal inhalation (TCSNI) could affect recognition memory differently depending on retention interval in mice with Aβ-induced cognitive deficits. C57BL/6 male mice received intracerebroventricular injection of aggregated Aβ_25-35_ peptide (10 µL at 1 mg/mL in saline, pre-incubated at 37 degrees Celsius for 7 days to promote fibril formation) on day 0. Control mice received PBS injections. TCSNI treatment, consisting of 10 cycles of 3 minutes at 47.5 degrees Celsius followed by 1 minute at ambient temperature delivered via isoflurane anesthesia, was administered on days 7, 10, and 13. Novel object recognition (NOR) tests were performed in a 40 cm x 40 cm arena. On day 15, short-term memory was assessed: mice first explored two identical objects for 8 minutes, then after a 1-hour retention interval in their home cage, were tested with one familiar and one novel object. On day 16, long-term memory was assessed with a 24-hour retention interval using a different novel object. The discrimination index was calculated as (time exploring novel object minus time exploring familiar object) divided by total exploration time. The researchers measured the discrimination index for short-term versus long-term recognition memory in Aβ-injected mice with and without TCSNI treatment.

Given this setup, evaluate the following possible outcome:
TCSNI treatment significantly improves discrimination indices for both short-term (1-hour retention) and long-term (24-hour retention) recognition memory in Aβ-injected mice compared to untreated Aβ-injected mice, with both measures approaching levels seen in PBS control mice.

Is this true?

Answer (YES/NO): YES